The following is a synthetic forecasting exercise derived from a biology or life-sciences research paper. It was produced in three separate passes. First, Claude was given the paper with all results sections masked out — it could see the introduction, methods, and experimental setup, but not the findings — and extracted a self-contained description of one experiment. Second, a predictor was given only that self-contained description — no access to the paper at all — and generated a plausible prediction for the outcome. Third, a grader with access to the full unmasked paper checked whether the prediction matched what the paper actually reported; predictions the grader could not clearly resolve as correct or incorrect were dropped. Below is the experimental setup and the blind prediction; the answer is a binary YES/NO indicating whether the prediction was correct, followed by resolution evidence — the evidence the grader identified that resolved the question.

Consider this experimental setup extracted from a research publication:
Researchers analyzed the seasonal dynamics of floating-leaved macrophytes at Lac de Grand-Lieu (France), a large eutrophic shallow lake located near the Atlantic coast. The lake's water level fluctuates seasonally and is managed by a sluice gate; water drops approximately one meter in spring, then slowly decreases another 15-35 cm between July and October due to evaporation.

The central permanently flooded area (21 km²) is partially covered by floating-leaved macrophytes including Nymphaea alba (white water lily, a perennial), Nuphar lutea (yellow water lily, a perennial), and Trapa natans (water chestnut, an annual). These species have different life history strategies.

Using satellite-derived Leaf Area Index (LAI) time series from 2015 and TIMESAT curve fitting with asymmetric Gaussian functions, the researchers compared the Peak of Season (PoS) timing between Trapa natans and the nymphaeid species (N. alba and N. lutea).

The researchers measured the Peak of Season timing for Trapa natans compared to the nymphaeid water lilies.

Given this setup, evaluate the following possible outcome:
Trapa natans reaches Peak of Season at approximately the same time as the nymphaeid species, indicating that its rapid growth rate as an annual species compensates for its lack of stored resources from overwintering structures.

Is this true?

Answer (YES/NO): NO